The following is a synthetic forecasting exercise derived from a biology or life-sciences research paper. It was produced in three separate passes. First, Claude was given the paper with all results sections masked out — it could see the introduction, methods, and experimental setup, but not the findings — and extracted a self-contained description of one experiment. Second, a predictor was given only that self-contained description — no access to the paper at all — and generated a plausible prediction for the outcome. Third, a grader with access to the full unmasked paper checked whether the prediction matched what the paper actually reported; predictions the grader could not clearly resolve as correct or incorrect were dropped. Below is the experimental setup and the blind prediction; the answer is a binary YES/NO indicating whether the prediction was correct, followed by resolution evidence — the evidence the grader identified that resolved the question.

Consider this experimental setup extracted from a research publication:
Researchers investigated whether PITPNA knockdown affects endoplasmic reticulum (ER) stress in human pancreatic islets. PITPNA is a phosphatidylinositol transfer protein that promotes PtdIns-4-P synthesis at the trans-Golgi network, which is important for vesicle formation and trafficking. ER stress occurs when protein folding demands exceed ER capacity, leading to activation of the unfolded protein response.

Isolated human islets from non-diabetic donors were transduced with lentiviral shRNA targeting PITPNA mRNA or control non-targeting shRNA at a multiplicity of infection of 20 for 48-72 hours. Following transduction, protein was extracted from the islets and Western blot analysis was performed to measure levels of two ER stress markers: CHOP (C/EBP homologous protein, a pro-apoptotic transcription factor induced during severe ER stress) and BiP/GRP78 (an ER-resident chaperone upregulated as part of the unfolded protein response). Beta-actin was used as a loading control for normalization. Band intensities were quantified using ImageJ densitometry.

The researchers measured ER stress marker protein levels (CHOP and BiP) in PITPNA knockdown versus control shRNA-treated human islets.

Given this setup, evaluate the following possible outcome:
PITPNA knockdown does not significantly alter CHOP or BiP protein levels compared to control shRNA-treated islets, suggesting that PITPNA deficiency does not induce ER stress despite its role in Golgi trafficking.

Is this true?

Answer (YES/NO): NO